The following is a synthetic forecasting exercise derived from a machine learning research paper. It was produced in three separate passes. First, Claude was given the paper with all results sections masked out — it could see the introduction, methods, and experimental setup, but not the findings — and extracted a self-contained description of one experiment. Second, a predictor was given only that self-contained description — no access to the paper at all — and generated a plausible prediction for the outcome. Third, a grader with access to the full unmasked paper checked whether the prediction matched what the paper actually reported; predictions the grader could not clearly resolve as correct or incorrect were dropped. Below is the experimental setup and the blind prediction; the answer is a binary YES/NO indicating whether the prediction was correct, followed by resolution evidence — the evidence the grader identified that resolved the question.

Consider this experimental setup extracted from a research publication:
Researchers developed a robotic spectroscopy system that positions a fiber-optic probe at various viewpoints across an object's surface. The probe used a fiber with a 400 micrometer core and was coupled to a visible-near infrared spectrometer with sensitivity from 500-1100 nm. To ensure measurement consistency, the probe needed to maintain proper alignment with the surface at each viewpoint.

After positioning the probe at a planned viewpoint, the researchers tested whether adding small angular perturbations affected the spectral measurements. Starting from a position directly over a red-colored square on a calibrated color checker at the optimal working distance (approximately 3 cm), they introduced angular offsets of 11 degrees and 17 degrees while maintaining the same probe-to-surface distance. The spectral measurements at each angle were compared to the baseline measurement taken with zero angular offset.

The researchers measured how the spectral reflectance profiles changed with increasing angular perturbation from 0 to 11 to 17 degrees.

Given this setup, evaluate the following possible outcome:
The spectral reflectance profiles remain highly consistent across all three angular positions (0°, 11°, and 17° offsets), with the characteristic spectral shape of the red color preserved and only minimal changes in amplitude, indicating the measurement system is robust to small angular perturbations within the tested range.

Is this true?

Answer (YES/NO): NO